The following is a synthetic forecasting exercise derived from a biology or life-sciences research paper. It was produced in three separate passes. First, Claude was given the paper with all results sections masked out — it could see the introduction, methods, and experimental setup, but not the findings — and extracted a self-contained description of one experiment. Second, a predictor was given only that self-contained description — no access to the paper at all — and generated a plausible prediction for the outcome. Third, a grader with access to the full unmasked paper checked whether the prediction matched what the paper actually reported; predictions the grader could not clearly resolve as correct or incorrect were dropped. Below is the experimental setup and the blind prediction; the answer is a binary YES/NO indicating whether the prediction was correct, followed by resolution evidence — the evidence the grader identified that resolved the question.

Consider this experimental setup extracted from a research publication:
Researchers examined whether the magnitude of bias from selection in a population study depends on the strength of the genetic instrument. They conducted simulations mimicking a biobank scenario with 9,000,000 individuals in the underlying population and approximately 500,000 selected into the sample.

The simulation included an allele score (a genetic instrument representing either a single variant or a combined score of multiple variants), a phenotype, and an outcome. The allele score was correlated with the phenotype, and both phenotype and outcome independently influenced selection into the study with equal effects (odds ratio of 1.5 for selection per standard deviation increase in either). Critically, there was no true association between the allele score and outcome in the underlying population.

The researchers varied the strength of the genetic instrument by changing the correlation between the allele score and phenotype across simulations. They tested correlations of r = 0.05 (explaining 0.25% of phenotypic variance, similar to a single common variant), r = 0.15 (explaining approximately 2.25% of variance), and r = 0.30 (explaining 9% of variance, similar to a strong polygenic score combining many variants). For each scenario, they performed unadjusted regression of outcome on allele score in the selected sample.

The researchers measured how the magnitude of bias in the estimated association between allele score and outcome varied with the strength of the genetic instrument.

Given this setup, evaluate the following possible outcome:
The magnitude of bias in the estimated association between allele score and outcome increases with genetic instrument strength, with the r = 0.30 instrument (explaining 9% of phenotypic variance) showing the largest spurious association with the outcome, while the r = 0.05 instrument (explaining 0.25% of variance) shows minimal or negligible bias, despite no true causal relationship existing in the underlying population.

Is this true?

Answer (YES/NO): YES